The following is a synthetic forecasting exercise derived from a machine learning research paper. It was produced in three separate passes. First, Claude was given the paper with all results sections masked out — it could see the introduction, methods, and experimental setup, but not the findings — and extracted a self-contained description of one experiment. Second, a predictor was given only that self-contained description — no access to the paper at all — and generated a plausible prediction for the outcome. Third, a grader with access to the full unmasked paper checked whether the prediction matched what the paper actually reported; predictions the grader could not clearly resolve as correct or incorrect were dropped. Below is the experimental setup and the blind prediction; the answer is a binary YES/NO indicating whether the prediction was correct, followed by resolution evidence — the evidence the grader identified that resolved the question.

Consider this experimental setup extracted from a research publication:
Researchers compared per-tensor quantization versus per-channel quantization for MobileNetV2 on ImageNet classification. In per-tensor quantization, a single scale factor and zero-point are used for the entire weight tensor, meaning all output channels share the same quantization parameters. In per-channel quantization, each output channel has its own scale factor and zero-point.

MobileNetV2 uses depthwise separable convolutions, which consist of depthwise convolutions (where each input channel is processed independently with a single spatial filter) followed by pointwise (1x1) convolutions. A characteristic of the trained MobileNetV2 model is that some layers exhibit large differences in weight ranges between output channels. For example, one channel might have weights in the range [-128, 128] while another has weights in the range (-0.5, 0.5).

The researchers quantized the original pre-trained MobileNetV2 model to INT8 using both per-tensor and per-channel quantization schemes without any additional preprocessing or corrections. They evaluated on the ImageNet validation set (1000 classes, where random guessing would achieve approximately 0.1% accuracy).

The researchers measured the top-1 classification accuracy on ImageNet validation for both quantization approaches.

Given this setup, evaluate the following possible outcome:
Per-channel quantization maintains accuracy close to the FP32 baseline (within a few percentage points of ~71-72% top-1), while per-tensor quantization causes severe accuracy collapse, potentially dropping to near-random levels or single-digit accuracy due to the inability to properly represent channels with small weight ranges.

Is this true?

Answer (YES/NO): YES